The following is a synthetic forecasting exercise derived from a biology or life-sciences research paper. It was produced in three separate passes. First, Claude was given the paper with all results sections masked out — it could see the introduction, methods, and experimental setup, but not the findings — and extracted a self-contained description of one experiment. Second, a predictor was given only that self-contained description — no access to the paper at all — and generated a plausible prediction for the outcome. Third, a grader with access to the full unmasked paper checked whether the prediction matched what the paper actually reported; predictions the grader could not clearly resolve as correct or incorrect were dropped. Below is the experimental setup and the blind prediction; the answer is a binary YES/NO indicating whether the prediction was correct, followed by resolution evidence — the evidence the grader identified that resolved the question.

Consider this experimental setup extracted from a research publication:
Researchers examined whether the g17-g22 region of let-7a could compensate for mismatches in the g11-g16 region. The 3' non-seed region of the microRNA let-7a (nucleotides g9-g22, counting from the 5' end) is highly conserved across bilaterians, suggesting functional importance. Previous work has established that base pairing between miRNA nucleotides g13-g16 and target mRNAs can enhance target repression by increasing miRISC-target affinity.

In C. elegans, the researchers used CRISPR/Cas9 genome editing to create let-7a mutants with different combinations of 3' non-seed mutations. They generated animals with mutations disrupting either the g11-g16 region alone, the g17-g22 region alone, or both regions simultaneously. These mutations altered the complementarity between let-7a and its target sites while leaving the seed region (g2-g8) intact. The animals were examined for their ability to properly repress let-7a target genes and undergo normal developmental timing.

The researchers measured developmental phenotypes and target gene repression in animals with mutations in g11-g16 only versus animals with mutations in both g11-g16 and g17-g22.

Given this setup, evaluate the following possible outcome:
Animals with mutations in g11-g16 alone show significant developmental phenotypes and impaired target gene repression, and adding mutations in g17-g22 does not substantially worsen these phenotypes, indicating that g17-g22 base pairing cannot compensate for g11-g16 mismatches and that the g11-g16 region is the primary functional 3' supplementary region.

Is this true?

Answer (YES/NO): NO